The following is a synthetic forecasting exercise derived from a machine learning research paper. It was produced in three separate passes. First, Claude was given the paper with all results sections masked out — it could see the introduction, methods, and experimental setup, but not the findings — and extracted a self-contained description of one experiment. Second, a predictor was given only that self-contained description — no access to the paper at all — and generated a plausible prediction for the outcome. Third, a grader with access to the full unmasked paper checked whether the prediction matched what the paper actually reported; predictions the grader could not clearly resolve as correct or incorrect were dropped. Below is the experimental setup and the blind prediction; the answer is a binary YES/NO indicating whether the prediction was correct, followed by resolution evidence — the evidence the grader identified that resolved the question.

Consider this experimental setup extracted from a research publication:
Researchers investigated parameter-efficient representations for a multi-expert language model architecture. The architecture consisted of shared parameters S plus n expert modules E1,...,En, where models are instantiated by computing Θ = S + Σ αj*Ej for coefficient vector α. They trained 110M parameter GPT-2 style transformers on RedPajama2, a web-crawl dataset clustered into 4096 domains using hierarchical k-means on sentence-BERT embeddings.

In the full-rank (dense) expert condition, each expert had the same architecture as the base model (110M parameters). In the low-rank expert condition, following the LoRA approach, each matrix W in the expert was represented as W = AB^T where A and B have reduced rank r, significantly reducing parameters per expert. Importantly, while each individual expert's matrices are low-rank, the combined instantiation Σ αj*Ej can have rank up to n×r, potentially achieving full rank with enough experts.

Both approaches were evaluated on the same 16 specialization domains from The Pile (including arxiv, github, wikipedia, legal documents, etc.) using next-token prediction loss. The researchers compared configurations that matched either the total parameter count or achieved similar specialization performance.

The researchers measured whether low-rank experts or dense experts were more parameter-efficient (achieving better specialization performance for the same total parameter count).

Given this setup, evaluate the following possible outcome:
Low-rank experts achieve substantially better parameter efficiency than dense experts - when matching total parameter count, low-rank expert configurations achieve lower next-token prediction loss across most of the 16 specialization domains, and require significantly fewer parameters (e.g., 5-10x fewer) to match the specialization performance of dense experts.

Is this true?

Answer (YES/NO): NO